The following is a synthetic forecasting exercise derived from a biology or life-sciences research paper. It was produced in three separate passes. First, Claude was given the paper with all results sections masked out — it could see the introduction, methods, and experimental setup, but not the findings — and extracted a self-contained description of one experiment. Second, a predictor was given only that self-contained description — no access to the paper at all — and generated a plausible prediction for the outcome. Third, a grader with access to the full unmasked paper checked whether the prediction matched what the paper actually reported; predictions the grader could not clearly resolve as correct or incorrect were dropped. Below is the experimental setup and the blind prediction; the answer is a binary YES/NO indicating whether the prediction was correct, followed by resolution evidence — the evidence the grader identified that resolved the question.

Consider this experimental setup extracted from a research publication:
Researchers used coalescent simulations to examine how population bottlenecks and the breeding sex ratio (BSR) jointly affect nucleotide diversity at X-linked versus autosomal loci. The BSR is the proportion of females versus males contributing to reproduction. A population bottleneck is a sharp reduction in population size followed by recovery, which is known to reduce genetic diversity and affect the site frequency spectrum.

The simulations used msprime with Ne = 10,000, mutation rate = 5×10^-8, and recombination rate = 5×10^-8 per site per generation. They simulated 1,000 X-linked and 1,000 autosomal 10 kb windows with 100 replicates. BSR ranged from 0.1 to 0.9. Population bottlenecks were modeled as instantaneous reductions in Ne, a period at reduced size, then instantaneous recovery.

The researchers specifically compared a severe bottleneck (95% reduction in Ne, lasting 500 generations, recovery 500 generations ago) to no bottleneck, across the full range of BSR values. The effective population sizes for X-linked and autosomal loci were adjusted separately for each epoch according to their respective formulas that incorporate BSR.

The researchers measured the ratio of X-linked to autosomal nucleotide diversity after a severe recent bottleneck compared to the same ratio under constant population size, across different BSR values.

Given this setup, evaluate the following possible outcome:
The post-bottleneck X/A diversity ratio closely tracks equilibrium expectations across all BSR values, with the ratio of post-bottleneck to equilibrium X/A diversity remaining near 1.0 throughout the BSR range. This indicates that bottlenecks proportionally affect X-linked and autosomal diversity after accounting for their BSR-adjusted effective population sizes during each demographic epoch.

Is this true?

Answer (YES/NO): YES